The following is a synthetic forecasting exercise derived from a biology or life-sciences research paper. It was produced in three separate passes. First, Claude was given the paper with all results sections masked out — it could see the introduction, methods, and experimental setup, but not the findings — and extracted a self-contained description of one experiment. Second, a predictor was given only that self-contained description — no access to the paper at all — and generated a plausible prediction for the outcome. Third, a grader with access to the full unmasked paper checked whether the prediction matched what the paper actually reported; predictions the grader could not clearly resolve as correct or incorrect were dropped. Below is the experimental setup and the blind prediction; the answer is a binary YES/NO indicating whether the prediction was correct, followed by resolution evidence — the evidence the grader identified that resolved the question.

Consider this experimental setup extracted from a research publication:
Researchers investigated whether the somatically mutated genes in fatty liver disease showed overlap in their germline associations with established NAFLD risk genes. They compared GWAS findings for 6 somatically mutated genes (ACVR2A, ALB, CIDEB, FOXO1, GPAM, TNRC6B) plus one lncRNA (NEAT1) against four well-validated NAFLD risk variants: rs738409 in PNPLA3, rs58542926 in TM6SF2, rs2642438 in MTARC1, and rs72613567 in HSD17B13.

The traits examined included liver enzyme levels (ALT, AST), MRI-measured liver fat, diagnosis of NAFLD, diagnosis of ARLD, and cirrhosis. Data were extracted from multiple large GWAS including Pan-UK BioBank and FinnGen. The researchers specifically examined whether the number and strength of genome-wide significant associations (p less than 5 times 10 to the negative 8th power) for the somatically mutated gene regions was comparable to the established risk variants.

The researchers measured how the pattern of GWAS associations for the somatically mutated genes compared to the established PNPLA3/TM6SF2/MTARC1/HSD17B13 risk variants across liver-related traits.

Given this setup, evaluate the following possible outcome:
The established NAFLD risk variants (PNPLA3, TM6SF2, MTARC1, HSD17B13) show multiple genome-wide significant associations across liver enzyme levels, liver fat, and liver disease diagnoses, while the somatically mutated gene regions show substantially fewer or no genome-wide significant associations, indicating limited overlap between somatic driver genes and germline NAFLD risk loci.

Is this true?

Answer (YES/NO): YES